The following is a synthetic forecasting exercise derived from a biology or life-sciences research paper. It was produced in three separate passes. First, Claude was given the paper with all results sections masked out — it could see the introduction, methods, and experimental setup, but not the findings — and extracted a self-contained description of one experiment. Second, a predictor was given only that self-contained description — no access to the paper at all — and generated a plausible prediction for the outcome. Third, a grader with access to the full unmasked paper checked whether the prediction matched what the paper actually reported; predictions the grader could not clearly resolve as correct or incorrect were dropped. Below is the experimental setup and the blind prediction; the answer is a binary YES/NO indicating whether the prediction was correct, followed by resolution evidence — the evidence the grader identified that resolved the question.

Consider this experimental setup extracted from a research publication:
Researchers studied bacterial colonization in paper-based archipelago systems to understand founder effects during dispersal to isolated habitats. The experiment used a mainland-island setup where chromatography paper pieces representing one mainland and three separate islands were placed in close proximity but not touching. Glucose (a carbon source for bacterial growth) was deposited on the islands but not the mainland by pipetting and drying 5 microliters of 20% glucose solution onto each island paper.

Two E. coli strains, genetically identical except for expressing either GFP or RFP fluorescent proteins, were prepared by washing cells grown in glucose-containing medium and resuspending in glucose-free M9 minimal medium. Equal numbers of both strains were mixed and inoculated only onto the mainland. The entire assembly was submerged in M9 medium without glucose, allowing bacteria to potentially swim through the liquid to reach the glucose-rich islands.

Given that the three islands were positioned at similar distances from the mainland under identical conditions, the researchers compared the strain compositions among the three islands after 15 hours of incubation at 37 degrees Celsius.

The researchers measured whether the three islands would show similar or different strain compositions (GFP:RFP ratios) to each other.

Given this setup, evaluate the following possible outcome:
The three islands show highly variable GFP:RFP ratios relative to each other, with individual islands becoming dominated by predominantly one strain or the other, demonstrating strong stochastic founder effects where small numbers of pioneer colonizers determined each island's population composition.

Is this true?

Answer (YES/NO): NO